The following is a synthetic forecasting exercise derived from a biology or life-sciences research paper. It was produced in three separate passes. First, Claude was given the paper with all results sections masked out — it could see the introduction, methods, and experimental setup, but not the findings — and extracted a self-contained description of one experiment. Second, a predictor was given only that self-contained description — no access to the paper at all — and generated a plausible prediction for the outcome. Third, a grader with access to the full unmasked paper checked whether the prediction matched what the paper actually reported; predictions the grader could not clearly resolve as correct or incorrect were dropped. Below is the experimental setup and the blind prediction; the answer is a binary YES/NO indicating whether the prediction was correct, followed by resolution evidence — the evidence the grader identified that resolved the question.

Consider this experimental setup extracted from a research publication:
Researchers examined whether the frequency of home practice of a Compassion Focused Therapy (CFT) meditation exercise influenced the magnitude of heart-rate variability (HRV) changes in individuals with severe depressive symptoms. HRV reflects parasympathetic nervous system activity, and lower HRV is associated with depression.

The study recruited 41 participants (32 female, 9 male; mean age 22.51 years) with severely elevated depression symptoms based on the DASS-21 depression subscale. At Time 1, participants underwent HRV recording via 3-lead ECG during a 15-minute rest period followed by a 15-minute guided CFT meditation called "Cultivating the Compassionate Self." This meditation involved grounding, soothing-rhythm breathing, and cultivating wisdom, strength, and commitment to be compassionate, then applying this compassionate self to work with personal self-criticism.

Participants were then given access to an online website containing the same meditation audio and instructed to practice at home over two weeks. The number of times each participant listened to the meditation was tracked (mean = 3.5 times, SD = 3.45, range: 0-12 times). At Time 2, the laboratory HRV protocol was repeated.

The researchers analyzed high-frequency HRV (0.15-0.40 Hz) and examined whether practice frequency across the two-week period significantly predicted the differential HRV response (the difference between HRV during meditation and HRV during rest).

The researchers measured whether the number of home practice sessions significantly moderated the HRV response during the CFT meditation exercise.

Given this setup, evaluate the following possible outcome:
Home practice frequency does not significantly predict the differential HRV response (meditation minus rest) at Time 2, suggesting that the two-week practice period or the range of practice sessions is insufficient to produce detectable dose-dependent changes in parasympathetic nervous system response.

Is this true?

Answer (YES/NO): YES